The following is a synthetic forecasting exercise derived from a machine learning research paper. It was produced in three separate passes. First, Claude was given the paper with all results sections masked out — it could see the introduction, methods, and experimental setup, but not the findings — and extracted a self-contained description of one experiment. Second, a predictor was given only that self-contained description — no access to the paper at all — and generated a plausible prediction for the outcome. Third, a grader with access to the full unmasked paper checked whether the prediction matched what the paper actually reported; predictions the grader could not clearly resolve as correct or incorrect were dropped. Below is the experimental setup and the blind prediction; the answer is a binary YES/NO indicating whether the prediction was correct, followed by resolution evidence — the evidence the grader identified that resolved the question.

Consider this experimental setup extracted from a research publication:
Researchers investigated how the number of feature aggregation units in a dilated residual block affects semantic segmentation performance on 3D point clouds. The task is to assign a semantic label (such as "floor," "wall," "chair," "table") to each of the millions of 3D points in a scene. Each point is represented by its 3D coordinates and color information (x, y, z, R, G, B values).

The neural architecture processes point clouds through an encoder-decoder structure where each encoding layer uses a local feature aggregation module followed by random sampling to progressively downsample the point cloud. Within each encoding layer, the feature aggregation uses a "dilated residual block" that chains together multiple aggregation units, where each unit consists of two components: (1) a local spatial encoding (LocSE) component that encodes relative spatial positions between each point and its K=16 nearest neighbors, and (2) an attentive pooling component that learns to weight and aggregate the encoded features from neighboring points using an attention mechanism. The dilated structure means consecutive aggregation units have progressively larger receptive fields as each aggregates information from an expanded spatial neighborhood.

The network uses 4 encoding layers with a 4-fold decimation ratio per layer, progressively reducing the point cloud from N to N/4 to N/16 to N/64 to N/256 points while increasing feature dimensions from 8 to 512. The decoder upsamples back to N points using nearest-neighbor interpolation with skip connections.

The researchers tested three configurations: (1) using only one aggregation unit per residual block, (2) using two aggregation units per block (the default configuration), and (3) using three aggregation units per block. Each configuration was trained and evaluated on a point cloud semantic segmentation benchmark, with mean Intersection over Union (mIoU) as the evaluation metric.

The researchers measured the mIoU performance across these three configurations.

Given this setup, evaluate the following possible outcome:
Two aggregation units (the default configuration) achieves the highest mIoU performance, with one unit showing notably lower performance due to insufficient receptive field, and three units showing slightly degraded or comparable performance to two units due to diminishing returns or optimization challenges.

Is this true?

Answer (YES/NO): YES